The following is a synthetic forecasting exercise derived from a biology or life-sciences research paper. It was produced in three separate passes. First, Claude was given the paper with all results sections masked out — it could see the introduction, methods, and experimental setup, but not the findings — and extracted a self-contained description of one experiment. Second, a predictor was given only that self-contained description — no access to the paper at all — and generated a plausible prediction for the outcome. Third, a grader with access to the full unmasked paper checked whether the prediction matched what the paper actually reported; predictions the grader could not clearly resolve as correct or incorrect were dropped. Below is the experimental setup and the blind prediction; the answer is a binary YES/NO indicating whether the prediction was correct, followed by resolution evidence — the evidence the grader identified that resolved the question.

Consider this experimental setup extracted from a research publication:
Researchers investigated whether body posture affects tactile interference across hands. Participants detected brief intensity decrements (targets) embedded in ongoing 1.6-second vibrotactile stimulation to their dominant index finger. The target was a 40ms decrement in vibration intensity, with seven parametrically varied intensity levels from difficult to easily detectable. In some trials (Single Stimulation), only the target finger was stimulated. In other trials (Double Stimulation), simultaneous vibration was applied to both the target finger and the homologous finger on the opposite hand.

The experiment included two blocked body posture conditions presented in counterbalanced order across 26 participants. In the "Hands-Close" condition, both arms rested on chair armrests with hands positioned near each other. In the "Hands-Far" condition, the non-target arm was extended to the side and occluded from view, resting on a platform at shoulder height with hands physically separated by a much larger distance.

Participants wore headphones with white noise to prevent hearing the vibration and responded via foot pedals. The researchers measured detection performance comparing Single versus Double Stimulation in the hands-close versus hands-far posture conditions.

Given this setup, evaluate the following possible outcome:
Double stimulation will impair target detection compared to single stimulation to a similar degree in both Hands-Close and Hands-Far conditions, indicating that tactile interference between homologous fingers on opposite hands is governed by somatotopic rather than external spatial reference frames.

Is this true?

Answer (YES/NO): YES